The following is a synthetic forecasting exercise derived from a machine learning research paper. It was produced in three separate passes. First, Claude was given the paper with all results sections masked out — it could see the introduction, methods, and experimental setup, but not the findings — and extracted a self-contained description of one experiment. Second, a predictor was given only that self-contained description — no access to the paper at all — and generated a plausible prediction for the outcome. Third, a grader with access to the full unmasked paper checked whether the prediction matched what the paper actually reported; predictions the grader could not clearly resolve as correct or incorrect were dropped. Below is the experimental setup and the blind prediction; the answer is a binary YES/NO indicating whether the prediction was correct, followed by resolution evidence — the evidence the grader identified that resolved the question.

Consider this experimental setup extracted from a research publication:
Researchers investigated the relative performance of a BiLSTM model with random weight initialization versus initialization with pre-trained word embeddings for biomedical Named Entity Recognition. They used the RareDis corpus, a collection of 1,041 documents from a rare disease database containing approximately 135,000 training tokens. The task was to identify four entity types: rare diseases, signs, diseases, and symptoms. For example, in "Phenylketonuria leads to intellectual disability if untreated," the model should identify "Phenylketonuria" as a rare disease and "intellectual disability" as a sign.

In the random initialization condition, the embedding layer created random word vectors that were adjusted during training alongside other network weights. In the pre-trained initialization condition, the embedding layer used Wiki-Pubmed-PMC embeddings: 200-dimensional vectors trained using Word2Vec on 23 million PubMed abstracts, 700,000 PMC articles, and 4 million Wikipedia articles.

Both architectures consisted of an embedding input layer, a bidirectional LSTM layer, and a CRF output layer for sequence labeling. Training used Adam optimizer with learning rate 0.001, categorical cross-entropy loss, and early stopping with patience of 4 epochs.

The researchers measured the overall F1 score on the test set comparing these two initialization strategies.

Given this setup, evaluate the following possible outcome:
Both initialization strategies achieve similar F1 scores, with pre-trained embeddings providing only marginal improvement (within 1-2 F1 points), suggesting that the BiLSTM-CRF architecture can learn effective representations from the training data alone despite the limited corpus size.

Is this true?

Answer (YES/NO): NO